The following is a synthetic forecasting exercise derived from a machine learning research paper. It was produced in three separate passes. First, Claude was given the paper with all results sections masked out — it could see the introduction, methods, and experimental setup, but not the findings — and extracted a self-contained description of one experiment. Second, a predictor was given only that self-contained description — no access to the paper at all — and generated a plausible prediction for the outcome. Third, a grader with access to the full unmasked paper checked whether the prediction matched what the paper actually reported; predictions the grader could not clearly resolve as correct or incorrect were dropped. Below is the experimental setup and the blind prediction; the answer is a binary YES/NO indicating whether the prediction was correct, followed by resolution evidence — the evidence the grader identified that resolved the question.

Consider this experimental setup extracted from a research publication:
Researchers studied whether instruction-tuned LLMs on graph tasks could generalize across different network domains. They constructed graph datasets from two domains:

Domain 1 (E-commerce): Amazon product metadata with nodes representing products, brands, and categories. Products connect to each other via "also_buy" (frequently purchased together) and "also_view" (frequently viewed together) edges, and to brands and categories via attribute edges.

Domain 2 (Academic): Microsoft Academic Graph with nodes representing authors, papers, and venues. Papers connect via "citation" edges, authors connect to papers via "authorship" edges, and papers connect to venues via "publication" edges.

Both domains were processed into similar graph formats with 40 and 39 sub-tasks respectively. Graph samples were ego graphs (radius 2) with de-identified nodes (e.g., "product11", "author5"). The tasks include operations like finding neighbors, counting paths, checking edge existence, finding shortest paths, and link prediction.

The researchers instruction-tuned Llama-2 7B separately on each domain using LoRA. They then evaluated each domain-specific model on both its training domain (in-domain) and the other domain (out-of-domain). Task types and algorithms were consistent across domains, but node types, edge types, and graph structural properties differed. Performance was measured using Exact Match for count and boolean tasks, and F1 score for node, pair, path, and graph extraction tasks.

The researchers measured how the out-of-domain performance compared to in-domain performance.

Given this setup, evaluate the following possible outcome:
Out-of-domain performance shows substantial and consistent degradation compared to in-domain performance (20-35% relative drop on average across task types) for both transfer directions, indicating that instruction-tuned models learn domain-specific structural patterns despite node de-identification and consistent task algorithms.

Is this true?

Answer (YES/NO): NO